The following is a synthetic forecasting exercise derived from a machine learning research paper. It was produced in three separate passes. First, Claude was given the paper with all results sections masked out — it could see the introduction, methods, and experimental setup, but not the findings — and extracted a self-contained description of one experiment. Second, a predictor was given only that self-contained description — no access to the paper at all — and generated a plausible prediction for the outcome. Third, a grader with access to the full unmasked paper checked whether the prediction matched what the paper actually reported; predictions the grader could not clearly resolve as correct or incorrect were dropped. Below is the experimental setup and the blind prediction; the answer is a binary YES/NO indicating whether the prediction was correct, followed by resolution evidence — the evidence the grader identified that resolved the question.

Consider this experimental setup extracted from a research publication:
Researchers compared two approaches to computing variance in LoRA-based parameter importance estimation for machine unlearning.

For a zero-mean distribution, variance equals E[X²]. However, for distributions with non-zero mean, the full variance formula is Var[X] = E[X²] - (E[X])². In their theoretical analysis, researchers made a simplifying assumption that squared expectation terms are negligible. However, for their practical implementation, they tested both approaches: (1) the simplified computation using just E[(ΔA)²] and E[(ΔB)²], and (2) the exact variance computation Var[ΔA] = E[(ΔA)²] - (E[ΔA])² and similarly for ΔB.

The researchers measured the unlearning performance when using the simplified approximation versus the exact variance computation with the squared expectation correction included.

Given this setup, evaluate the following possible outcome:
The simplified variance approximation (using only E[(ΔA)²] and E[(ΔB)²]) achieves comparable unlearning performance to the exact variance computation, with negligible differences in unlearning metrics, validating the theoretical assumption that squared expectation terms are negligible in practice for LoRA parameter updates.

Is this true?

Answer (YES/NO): NO